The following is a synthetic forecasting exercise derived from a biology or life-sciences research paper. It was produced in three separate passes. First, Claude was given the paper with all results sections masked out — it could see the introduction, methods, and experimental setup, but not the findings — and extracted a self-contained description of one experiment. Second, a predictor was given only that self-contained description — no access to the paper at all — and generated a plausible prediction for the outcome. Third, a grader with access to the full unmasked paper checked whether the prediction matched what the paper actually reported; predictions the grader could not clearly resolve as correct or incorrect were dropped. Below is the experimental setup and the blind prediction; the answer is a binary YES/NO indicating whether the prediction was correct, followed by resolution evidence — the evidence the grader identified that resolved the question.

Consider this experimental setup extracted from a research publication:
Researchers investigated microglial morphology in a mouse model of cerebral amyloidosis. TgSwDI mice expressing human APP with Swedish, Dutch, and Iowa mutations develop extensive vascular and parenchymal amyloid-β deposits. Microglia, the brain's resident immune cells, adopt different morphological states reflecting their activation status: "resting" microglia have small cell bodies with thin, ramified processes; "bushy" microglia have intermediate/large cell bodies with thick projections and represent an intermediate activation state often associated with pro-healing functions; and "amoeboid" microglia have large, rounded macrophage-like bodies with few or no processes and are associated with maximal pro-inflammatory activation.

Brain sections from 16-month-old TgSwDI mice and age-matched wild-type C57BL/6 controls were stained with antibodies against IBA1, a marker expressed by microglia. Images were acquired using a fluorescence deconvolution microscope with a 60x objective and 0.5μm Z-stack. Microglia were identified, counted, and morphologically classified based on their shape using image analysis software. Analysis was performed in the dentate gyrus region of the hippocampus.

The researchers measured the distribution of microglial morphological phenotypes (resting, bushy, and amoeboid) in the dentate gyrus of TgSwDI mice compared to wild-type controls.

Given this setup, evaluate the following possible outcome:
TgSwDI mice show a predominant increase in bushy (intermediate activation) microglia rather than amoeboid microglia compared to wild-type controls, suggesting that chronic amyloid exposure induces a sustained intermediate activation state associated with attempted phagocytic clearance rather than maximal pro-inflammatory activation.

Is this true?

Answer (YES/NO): NO